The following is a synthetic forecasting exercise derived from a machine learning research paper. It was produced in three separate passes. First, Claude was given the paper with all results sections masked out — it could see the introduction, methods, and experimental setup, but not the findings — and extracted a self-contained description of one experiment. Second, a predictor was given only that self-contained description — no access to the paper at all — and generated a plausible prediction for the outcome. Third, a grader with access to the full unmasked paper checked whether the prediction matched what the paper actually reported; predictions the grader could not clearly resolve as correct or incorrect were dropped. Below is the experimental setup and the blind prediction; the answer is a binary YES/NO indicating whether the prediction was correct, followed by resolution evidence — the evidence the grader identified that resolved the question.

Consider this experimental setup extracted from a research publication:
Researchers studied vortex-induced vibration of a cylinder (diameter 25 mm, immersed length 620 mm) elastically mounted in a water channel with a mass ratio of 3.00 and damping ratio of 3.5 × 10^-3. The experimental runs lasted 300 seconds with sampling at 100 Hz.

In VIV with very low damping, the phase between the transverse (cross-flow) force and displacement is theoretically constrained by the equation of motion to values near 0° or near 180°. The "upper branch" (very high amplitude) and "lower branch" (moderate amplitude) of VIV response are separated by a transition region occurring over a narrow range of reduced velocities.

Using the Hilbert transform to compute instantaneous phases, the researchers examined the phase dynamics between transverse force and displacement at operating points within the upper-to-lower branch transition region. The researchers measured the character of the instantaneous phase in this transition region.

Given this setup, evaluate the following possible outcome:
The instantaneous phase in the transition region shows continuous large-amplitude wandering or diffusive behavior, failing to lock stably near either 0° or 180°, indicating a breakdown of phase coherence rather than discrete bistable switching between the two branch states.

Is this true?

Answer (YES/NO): NO